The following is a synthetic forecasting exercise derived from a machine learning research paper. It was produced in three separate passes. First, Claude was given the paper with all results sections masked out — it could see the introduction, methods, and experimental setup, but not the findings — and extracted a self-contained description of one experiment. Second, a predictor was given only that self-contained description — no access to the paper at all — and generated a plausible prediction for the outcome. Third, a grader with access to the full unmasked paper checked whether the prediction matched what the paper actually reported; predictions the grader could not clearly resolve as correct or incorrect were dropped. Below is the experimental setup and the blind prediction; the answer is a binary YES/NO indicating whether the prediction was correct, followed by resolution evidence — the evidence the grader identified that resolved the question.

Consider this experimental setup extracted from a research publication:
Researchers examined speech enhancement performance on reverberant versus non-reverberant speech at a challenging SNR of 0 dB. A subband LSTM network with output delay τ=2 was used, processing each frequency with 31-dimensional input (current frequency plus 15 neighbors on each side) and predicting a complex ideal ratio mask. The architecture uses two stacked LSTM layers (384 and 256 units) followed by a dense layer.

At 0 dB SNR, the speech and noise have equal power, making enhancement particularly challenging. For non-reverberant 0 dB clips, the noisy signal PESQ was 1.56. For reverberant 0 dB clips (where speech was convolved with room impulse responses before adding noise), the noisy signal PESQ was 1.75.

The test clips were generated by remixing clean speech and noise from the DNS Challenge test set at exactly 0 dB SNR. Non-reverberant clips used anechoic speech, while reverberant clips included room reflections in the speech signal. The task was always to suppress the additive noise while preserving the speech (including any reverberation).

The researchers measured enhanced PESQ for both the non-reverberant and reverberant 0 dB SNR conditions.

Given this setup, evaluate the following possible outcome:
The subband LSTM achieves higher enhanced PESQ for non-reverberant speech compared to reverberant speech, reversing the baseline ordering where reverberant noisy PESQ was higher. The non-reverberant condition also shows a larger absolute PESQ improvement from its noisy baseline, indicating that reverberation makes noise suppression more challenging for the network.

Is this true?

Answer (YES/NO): NO